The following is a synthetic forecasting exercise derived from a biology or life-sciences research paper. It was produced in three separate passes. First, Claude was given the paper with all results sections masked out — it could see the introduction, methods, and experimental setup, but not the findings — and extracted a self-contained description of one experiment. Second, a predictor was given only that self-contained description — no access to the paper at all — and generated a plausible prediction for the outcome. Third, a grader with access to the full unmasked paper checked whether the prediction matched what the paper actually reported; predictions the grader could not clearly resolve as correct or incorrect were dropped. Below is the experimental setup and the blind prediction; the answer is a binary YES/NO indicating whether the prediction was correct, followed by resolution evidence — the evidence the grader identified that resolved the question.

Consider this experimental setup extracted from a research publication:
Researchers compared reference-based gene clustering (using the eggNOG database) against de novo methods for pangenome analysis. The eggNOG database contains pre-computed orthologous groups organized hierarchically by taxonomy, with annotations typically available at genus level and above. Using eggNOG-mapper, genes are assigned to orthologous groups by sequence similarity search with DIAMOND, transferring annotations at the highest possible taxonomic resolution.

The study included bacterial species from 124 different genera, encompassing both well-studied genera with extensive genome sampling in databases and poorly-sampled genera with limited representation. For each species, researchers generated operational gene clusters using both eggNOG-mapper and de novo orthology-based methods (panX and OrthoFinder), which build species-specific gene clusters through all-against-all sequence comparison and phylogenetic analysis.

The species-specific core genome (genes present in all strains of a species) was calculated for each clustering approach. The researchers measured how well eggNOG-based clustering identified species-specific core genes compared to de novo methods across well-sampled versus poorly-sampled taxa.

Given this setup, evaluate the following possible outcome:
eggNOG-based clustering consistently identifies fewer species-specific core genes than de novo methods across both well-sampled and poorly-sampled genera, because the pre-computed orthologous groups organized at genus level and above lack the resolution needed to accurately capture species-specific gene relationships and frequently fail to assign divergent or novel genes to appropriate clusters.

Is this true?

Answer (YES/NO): NO